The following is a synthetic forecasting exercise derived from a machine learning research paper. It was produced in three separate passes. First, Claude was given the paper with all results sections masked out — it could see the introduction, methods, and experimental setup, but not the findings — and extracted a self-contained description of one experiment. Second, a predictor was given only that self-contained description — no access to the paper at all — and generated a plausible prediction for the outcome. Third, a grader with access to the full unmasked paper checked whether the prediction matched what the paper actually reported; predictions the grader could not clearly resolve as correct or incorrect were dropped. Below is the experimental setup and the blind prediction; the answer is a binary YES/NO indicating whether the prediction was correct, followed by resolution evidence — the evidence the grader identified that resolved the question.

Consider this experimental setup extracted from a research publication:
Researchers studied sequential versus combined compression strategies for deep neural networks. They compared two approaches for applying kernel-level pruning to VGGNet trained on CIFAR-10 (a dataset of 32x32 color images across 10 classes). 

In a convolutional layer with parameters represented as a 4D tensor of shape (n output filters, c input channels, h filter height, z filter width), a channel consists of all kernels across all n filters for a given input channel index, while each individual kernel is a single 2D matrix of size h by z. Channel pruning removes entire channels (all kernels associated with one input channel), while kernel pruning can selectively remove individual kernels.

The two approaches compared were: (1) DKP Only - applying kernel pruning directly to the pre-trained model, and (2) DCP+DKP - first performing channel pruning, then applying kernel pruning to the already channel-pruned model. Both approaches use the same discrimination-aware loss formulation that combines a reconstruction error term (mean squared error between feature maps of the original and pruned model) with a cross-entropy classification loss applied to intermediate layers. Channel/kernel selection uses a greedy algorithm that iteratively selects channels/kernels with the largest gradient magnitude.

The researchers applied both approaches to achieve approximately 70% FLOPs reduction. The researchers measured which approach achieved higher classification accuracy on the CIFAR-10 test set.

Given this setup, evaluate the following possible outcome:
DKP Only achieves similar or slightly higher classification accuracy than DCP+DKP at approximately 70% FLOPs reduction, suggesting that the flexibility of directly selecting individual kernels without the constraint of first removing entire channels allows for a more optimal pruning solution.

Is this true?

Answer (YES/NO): YES